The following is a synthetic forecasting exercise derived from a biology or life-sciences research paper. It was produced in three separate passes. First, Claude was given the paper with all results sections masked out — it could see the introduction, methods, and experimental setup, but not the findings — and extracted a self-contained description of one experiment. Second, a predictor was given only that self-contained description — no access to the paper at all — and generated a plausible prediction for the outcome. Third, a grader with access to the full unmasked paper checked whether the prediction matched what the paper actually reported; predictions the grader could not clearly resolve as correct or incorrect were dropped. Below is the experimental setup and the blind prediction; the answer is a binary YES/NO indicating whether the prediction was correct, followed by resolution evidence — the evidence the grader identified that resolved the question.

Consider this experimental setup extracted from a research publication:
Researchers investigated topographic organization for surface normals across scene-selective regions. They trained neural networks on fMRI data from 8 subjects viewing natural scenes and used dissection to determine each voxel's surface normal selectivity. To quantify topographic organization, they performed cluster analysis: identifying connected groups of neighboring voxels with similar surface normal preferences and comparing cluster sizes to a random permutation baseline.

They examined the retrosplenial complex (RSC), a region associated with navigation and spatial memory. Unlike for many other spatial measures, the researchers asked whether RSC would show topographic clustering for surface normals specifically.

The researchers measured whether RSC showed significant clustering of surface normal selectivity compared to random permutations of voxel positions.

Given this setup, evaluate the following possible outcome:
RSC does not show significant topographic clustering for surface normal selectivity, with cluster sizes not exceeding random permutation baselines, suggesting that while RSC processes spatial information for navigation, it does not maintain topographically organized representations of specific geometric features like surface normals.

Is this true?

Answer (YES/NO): NO